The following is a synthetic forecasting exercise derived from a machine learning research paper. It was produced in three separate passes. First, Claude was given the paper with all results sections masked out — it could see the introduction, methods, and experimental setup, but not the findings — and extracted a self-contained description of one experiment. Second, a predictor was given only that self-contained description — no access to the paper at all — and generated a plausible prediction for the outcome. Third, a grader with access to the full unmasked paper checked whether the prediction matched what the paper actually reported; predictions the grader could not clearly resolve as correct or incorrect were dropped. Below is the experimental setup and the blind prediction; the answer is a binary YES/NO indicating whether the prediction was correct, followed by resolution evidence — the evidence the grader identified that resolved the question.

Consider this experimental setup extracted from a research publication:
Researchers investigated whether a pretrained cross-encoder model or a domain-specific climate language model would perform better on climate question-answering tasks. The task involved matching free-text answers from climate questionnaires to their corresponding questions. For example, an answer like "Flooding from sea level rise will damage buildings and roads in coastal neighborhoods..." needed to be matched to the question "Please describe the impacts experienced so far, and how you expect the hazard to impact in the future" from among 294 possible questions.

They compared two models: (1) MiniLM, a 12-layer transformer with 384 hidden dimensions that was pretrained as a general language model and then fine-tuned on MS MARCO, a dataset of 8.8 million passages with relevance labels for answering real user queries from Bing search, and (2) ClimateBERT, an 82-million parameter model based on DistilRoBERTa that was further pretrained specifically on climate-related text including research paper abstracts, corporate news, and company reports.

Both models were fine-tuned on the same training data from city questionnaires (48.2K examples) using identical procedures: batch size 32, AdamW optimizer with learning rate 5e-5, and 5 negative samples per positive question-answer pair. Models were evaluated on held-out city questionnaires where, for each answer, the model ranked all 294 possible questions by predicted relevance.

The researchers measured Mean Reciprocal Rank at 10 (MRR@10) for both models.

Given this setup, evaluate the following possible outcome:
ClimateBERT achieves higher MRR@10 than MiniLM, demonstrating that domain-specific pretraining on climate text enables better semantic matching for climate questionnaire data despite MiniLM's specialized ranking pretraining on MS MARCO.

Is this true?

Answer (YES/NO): NO